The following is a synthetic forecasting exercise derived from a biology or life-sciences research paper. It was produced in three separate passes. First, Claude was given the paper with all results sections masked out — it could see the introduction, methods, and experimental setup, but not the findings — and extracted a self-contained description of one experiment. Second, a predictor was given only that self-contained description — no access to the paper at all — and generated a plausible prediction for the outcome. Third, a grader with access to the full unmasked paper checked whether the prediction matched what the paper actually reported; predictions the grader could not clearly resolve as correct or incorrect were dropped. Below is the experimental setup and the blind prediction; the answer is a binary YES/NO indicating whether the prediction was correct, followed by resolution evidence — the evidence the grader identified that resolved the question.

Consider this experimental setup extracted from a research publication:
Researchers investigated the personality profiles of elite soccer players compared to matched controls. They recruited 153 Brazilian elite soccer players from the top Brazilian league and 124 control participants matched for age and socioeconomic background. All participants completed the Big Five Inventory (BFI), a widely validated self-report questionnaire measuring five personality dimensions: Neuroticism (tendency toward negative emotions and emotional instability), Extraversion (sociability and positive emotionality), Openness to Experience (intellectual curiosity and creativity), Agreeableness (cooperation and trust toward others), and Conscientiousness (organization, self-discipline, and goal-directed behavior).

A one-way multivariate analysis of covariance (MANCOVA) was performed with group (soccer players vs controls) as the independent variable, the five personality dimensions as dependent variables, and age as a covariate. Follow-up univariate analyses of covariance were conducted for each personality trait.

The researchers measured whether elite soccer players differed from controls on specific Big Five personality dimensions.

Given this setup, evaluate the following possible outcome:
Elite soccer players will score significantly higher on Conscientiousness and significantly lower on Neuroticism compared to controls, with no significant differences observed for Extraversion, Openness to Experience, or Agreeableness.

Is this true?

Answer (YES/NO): NO